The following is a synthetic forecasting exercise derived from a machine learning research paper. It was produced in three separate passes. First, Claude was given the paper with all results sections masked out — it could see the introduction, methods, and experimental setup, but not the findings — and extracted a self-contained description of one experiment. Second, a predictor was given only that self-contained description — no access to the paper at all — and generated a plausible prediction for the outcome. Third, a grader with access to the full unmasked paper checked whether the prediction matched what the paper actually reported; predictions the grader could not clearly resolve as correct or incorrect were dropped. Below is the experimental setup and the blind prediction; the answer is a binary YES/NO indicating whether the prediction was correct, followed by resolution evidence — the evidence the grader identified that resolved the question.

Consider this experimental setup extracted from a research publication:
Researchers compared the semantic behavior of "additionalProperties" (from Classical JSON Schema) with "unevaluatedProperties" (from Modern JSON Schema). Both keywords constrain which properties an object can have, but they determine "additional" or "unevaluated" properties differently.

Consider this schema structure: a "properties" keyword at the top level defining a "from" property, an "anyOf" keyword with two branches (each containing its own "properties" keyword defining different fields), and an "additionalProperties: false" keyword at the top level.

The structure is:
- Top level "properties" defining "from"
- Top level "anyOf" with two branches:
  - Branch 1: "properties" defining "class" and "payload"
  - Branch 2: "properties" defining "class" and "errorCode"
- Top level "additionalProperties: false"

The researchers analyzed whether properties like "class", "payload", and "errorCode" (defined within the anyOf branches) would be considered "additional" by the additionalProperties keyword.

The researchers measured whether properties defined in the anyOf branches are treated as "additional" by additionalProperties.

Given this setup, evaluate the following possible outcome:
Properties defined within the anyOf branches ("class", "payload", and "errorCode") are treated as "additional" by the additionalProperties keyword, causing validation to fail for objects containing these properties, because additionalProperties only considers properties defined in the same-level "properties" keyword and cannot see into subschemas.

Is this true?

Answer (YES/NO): YES